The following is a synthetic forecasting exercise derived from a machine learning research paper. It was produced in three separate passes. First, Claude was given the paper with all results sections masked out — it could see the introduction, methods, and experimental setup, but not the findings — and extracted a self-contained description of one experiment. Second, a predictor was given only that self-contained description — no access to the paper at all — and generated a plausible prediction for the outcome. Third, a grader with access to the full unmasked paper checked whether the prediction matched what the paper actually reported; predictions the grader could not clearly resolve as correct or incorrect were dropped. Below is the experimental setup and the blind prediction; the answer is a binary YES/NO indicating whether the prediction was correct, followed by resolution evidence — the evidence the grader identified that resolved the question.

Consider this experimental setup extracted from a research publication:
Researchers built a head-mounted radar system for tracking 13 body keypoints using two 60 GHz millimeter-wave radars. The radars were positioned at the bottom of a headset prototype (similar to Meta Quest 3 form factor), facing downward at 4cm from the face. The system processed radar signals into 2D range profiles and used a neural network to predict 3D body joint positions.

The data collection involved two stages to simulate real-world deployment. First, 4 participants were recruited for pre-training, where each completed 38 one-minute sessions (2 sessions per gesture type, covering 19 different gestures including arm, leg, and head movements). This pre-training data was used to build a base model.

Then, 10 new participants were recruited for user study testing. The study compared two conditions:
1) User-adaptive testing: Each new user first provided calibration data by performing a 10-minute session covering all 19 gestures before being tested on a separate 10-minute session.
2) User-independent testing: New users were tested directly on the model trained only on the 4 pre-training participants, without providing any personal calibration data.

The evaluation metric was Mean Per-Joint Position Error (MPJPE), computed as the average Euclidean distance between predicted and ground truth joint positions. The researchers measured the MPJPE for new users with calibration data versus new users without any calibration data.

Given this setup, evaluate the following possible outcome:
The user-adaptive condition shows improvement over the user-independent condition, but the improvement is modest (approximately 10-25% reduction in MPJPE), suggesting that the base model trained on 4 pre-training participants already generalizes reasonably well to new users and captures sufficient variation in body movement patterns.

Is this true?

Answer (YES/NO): NO